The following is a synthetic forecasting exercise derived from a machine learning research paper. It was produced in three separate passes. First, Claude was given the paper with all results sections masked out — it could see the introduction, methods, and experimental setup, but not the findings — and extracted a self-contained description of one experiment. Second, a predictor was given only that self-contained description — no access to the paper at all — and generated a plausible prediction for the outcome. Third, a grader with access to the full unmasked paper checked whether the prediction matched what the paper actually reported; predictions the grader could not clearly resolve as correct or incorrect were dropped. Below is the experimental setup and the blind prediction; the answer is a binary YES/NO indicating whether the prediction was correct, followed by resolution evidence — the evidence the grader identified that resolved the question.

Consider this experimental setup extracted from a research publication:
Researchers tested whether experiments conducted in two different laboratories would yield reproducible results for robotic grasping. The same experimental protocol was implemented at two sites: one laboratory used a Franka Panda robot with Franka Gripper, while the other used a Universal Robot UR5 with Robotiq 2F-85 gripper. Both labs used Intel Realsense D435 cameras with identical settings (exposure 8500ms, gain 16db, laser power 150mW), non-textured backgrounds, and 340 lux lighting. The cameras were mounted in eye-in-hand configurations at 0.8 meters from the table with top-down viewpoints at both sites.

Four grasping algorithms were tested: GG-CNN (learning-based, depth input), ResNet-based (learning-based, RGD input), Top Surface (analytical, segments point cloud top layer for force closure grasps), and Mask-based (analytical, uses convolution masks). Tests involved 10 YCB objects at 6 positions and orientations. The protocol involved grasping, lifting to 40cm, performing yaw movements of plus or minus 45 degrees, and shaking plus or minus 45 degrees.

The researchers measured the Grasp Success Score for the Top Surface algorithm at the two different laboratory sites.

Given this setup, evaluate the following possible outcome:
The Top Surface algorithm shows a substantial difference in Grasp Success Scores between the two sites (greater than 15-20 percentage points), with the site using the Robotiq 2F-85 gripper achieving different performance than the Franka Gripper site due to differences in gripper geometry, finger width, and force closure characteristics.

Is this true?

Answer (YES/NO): NO